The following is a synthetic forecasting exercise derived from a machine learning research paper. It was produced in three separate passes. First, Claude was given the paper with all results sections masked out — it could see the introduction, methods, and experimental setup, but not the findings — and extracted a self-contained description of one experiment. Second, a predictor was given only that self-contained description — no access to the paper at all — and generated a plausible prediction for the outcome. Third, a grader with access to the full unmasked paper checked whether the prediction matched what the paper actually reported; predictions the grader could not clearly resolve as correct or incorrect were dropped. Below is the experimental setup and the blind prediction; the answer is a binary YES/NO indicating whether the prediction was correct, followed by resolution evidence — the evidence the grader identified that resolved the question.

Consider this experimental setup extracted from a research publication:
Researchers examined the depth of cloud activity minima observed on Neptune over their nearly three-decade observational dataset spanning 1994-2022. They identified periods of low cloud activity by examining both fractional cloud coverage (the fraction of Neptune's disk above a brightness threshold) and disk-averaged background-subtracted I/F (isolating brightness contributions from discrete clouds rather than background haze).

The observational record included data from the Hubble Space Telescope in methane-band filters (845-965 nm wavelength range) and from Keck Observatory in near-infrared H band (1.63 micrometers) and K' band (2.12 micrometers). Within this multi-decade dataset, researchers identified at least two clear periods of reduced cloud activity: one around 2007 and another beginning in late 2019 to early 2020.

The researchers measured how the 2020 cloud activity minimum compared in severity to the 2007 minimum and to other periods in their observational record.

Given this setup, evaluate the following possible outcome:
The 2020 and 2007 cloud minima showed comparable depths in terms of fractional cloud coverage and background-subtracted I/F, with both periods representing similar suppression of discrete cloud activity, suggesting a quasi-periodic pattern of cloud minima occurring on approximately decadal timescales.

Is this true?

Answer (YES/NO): NO